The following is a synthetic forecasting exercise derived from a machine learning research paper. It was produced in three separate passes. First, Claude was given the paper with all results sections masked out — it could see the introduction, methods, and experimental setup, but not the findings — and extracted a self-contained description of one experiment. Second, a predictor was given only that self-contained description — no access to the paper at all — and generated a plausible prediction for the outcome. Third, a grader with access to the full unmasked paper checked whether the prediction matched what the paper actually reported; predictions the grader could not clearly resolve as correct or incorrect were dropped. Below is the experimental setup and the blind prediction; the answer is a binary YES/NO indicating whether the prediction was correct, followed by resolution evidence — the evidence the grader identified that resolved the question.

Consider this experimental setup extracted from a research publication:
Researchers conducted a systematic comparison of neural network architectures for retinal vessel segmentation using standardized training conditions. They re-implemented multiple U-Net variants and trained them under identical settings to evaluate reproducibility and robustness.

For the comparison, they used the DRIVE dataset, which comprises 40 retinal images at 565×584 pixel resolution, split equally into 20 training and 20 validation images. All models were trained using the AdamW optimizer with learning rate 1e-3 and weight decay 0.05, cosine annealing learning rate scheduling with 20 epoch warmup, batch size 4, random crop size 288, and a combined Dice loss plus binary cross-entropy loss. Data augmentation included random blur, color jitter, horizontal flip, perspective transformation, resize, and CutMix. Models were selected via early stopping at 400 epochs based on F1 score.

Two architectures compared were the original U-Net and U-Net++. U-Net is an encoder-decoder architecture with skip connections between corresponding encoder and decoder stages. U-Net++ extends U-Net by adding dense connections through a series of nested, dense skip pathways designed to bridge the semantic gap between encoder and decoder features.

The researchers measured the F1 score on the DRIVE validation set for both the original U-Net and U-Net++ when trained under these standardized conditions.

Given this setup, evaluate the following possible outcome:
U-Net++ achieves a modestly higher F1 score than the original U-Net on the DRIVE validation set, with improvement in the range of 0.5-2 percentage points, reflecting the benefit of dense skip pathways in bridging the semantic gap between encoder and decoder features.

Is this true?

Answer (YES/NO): NO